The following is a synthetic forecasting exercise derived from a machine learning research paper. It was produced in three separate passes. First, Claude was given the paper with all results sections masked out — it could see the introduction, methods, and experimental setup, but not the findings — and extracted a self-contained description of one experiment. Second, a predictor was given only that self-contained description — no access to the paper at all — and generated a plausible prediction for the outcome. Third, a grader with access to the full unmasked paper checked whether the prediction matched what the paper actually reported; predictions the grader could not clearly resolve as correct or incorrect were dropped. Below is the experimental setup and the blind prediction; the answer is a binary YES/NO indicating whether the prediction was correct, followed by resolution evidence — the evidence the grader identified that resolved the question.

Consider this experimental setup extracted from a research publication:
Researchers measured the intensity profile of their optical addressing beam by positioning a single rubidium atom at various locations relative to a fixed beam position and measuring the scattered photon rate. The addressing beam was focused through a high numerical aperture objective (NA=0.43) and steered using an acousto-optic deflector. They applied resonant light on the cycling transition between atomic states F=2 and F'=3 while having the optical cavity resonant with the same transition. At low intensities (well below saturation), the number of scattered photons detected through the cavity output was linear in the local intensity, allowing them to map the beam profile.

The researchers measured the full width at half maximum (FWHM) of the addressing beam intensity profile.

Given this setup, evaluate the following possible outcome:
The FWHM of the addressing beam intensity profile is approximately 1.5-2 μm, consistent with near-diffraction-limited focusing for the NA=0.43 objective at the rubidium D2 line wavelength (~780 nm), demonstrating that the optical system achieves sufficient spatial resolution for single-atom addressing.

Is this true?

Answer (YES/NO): YES